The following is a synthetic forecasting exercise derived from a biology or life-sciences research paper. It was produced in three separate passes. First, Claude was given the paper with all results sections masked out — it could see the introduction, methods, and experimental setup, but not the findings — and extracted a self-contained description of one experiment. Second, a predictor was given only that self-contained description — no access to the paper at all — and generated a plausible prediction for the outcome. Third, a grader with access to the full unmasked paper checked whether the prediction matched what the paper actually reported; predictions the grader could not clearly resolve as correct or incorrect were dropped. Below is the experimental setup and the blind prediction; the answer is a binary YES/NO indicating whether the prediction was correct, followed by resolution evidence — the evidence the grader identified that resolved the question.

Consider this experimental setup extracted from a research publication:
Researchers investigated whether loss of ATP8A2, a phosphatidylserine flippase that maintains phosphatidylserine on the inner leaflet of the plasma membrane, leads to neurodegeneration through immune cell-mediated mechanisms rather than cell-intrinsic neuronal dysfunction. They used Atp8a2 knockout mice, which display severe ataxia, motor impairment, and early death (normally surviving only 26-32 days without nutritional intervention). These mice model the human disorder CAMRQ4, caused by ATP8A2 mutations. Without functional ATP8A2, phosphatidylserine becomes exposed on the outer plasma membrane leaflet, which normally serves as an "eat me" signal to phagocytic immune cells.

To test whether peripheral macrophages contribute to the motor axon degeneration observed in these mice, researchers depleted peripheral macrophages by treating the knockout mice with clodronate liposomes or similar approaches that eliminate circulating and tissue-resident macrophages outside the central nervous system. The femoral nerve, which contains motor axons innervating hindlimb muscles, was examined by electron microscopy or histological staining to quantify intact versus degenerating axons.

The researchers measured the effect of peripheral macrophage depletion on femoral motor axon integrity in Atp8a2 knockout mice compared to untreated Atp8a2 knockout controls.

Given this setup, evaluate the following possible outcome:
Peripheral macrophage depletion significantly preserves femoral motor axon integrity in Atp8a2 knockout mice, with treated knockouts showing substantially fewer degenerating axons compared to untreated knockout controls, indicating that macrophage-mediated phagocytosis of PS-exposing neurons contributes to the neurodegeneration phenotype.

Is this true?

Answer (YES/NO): YES